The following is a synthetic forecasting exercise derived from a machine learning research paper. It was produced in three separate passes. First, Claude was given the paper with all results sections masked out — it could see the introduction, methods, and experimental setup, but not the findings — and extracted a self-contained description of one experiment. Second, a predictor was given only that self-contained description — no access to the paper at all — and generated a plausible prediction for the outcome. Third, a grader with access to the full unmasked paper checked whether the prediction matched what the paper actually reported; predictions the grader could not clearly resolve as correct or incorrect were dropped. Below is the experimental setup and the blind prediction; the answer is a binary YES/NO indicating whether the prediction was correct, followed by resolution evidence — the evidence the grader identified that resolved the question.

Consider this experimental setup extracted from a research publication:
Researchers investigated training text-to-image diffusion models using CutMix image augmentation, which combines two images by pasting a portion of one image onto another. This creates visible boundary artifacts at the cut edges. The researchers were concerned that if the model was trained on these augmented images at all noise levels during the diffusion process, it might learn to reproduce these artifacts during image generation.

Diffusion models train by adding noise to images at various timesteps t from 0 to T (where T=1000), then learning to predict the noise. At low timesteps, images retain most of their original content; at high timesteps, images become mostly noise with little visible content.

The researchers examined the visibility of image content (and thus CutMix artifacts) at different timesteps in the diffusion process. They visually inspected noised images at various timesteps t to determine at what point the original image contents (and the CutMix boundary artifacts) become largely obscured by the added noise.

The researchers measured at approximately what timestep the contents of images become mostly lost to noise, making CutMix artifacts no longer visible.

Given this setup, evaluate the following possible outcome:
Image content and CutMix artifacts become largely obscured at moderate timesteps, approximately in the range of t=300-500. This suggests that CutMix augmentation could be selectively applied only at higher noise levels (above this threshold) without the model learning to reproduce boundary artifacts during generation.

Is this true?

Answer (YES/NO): YES